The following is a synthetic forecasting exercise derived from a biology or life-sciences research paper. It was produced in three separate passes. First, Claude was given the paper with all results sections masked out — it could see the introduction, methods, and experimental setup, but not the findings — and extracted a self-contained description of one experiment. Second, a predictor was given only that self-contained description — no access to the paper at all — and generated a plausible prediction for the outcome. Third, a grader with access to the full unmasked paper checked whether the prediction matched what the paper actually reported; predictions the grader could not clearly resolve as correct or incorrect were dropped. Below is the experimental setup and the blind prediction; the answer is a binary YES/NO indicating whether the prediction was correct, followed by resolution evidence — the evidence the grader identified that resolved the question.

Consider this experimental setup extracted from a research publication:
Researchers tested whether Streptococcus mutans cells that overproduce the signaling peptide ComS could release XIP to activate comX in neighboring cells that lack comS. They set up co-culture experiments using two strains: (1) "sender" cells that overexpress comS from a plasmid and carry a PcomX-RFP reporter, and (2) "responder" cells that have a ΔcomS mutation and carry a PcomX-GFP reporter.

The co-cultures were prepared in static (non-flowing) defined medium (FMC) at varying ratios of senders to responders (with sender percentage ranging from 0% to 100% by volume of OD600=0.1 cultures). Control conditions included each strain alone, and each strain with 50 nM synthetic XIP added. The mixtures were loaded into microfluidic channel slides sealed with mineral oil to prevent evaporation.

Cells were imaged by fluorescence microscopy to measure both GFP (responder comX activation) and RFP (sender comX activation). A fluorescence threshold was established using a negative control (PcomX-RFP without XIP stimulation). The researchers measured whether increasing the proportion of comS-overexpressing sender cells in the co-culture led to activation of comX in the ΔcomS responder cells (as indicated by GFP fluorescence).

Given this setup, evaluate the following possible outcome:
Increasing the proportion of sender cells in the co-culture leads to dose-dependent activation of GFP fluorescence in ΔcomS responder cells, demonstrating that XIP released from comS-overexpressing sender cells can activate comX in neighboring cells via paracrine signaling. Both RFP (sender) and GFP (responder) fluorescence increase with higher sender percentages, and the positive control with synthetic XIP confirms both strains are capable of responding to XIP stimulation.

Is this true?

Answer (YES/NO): NO